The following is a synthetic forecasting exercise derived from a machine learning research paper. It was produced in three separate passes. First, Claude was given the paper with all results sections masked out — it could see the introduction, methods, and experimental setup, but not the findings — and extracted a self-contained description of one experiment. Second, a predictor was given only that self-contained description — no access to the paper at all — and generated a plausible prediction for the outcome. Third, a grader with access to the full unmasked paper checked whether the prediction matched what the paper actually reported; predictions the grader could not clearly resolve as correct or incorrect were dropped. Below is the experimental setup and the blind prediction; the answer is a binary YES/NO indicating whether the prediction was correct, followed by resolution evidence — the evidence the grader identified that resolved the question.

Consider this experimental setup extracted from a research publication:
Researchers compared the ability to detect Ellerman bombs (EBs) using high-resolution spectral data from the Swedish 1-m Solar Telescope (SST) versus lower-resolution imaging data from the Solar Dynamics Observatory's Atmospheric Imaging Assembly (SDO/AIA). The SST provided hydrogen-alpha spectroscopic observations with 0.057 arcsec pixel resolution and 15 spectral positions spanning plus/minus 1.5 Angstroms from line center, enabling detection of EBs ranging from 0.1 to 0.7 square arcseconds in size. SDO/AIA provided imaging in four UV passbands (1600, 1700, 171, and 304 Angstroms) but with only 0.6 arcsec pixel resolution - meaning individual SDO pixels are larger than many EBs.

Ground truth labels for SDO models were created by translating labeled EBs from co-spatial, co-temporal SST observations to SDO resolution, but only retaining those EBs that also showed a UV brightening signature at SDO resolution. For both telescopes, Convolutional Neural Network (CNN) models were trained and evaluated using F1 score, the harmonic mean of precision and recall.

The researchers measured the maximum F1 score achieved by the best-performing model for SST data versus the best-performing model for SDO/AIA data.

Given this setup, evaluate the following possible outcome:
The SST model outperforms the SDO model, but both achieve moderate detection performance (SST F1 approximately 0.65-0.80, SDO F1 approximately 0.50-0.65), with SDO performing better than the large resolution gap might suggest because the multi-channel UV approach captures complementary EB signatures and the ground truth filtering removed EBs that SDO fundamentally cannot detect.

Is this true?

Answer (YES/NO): NO